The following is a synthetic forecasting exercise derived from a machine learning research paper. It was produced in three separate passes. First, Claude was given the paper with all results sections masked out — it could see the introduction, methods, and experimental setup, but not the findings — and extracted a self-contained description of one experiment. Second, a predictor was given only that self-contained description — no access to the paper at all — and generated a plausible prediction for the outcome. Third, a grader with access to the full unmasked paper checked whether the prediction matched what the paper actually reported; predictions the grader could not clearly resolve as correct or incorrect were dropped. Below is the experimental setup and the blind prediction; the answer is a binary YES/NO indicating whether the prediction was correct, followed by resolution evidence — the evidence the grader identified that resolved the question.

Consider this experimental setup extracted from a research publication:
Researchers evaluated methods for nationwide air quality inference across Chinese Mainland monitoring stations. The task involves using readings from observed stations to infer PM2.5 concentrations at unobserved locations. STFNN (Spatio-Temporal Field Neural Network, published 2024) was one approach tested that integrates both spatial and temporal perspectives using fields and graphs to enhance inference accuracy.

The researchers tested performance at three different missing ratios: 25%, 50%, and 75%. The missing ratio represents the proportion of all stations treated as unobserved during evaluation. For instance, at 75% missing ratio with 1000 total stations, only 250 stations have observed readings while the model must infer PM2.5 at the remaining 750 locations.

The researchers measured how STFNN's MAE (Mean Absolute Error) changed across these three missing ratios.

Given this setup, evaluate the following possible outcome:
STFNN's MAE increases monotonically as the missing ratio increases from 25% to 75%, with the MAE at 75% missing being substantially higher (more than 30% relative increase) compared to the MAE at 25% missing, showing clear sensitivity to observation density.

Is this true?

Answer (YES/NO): NO